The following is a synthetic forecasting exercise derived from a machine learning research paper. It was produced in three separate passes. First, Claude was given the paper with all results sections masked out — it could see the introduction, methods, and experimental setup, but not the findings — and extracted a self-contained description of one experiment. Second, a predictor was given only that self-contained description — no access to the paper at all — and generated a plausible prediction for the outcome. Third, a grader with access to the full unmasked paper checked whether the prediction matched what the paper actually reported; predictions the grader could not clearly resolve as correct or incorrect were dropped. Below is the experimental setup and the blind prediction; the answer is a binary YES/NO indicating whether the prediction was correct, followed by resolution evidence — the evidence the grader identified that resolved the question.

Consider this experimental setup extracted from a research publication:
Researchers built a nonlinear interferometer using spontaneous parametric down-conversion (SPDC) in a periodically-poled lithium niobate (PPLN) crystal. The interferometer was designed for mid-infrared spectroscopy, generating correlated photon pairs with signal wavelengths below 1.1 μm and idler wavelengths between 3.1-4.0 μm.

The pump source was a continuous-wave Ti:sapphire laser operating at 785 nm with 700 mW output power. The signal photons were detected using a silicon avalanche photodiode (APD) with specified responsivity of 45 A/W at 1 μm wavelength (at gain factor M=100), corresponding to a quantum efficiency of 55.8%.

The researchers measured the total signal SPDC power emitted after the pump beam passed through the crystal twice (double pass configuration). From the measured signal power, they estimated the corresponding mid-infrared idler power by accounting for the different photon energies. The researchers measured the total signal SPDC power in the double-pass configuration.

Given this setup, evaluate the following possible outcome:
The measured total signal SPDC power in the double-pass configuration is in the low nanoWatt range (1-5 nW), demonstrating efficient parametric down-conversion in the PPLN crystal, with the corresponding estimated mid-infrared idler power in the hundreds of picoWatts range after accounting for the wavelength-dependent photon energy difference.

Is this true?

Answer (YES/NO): NO